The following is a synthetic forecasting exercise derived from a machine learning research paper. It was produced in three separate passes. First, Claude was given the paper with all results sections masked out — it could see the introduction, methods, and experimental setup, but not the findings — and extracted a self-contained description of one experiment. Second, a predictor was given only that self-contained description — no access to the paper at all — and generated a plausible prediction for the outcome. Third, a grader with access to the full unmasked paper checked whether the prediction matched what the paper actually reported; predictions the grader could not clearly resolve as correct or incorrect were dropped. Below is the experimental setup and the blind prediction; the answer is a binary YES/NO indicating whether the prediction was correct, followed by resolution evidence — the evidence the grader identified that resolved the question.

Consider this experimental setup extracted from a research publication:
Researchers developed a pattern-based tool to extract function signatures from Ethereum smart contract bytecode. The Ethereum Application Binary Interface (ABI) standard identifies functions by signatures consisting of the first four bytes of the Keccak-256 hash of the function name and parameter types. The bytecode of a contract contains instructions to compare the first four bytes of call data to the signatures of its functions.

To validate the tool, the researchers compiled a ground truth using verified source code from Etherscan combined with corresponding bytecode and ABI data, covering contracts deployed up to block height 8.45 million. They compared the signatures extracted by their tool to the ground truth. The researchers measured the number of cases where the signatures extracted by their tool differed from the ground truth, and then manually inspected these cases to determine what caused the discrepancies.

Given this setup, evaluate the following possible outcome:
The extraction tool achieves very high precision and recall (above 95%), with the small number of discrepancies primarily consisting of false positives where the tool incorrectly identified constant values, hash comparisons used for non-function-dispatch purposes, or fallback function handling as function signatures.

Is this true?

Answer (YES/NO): NO